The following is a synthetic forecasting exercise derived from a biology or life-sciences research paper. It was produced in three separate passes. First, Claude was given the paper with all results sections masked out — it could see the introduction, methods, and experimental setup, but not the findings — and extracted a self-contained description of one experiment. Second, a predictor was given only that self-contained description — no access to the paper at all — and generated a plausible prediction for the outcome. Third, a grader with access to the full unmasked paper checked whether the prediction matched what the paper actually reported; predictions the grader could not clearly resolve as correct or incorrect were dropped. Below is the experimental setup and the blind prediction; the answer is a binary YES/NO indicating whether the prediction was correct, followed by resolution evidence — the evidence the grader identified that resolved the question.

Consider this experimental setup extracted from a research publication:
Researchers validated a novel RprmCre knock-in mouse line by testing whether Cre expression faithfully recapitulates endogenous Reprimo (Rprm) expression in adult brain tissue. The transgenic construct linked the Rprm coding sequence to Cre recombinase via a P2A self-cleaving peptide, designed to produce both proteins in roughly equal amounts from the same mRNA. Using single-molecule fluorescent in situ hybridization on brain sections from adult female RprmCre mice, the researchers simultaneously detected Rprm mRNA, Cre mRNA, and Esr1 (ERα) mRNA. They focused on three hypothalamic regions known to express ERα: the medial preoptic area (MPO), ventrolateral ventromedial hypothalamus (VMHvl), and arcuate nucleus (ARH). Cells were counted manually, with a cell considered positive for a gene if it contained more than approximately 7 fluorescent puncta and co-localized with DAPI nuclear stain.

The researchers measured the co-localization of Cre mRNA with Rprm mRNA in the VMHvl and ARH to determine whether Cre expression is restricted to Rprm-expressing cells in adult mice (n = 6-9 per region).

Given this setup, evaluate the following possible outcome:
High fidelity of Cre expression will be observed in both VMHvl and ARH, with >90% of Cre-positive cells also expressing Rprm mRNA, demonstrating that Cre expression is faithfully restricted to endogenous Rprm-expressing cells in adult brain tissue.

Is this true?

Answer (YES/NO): YES